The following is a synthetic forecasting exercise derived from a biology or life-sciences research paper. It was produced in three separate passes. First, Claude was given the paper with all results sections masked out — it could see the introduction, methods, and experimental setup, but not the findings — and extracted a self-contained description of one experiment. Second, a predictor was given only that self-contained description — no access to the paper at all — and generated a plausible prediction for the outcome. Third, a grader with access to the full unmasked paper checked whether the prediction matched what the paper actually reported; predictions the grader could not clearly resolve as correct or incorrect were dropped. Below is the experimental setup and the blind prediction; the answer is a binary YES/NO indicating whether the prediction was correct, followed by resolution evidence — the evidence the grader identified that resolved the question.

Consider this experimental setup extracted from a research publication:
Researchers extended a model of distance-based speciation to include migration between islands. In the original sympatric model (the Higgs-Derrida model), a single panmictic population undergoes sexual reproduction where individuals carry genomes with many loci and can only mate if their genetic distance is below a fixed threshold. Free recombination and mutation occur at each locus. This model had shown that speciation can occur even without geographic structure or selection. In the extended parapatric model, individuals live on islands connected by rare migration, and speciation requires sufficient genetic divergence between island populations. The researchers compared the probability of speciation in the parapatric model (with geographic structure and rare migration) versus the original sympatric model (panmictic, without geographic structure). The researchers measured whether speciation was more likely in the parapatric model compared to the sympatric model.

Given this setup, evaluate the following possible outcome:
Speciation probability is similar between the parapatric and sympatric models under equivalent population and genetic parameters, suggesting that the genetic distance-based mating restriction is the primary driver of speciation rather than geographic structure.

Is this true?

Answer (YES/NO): NO